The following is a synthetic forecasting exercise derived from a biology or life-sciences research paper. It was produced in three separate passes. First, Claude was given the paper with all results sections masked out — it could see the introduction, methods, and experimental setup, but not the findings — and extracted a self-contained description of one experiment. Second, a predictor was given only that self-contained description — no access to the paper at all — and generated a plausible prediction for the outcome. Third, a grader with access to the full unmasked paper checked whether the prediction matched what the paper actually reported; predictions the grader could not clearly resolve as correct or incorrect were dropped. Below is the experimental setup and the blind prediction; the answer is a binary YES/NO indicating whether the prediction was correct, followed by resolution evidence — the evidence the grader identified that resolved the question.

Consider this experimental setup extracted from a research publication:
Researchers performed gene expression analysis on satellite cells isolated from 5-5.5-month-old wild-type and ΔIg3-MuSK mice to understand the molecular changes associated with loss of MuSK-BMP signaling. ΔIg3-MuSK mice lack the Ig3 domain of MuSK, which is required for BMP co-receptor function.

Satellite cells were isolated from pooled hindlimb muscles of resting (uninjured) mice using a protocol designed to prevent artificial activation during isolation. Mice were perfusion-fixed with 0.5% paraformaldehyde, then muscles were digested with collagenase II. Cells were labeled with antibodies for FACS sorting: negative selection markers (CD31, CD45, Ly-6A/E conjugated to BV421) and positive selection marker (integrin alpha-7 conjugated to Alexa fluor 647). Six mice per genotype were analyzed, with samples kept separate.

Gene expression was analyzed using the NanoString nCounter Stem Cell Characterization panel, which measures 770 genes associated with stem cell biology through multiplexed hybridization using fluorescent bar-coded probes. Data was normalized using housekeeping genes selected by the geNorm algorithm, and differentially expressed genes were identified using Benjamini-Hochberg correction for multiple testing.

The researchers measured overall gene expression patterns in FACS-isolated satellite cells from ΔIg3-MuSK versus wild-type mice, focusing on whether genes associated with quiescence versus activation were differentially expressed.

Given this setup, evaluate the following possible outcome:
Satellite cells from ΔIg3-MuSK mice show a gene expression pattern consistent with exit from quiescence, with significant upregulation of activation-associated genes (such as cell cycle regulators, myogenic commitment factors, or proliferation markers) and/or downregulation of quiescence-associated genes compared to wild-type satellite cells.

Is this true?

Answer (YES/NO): YES